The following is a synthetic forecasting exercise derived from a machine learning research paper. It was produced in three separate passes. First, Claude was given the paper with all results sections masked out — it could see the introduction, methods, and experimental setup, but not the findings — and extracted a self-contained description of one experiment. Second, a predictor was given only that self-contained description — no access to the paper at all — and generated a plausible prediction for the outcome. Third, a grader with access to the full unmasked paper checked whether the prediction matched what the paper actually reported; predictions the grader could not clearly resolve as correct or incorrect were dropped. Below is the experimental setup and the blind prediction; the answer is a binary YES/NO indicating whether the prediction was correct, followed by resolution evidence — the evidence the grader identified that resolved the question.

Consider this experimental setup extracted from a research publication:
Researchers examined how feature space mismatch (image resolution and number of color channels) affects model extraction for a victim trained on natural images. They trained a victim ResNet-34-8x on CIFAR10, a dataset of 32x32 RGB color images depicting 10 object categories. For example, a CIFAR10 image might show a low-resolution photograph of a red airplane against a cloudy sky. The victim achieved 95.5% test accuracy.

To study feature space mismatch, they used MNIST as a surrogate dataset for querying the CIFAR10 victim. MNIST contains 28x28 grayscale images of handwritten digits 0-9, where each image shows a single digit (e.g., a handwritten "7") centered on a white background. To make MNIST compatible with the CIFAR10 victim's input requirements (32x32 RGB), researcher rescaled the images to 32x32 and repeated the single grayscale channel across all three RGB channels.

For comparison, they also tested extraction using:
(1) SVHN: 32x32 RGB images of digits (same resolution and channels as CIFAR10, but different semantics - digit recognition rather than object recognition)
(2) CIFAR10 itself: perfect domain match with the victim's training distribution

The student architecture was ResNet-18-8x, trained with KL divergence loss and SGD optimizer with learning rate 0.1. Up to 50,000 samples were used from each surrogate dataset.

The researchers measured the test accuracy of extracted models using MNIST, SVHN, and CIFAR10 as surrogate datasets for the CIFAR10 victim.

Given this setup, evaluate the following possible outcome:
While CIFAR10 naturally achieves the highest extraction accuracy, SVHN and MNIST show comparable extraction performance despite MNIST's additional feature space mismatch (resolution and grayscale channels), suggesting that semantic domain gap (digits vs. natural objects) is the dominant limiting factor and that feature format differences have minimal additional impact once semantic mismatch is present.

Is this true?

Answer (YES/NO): NO